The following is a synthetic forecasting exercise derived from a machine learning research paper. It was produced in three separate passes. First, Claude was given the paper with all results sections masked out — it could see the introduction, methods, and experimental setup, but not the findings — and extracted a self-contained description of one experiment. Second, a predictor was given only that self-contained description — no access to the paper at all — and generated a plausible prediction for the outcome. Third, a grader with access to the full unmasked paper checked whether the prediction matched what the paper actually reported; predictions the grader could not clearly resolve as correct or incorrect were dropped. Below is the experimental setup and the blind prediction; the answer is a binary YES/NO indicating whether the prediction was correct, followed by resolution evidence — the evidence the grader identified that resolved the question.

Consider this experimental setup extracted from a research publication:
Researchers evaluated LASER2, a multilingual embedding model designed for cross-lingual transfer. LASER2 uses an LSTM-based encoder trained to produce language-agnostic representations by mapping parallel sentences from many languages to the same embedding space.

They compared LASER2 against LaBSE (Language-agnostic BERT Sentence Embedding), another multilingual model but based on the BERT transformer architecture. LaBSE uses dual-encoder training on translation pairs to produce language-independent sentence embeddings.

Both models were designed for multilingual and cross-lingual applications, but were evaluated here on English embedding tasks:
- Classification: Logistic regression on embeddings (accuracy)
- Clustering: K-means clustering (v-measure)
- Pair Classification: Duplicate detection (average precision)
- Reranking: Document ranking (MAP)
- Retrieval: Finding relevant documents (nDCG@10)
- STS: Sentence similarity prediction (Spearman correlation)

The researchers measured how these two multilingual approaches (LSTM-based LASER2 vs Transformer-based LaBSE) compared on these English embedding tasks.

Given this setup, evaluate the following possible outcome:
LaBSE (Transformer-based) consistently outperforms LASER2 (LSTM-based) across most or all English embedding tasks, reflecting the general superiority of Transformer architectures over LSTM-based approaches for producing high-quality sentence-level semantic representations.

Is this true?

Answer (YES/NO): YES